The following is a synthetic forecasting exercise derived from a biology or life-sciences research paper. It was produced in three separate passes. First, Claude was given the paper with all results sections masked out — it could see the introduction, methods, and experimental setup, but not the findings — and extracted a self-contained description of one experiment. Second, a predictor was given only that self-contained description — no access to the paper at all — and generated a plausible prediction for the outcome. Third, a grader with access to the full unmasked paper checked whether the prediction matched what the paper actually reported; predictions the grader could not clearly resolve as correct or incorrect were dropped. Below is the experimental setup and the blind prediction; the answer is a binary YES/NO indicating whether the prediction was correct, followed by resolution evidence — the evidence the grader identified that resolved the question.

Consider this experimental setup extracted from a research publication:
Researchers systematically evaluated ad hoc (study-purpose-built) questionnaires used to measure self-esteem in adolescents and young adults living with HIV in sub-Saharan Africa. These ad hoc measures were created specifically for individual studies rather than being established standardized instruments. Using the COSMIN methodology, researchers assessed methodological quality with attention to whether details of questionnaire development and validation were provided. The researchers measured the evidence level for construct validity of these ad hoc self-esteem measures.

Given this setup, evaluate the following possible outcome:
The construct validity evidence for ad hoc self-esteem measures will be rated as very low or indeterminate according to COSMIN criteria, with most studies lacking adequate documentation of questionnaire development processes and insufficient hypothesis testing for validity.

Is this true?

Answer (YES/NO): YES